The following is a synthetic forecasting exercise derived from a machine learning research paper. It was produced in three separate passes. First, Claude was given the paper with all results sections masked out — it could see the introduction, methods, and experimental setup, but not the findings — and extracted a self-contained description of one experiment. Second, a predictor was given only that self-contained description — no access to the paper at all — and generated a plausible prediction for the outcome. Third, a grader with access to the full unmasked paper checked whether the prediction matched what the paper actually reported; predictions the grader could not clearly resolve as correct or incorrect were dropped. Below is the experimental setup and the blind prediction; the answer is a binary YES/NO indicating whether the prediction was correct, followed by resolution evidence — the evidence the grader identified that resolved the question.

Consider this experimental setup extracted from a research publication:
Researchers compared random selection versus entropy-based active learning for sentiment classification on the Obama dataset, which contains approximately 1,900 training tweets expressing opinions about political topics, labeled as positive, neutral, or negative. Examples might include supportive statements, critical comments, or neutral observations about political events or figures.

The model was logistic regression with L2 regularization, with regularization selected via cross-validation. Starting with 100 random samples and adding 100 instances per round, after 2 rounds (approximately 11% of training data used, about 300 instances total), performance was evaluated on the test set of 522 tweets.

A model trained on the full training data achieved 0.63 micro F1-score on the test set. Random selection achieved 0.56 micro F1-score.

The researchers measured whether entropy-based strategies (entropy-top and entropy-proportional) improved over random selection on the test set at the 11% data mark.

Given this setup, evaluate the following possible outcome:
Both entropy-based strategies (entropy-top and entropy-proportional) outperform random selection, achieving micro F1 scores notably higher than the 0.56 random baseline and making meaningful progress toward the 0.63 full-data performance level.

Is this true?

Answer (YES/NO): YES